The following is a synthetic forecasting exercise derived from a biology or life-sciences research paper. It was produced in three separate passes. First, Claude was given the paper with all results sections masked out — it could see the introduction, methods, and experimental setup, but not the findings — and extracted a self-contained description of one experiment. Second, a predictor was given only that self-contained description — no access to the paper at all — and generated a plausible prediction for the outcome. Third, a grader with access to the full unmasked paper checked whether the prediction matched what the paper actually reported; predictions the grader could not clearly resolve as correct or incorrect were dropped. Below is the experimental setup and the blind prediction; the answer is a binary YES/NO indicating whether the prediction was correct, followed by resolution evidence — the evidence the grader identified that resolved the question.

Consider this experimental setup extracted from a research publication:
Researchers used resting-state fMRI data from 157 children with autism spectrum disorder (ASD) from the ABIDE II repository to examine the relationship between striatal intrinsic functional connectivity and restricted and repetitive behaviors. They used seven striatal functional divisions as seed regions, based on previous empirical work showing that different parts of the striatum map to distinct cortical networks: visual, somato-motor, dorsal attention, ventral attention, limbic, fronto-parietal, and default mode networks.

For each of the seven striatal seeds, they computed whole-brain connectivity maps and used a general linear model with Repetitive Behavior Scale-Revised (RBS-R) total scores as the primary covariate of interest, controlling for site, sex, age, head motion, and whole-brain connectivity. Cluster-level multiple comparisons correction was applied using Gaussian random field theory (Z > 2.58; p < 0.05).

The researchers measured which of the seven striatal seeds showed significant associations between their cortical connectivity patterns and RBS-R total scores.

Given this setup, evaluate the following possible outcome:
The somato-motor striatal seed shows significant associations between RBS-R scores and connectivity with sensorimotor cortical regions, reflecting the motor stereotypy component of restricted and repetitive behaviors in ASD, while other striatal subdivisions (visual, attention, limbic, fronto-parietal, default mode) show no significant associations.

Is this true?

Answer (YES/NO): NO